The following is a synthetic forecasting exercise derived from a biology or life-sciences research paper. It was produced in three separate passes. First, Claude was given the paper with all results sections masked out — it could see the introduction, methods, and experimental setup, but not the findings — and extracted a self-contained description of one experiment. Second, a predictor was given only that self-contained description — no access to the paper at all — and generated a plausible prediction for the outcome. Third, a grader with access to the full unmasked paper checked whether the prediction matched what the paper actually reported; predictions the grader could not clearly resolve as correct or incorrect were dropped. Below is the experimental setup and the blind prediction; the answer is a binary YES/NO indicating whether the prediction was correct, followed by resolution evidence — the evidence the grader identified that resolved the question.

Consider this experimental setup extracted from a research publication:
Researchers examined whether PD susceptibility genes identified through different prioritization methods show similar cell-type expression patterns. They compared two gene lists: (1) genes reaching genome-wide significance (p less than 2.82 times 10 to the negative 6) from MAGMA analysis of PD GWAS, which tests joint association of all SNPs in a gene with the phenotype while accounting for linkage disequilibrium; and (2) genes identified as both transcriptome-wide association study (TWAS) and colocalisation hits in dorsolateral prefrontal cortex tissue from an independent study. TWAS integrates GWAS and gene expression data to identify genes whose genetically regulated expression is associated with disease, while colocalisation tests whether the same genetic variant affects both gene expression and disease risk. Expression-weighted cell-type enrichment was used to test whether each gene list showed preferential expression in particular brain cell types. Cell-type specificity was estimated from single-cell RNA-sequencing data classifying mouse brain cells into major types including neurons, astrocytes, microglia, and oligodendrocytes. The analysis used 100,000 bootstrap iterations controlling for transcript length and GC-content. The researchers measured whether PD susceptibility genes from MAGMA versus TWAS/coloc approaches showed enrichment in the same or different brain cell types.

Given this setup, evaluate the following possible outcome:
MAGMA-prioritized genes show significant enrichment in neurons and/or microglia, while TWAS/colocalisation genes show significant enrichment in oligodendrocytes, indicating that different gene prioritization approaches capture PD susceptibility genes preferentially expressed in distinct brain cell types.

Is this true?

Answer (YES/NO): NO